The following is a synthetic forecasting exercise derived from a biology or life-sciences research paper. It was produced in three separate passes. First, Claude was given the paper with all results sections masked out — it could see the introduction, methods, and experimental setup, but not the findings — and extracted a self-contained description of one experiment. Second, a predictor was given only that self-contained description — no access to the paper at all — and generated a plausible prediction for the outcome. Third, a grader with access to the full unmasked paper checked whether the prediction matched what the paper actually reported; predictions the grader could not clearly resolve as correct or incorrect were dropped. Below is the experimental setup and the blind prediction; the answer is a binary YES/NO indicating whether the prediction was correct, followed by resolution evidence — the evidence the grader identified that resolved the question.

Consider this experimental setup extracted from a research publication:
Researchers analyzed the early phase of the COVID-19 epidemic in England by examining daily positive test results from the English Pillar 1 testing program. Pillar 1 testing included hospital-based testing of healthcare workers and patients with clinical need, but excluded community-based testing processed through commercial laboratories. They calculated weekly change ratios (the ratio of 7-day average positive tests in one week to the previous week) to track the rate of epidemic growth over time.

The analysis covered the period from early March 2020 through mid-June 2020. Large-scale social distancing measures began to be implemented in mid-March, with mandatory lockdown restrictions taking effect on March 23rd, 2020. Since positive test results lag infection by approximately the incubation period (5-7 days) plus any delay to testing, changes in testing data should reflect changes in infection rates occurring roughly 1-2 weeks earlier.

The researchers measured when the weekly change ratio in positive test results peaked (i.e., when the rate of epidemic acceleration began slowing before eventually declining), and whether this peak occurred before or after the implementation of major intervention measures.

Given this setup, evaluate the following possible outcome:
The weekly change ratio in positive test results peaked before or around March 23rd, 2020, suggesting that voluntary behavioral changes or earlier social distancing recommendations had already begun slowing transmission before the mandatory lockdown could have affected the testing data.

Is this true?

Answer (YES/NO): YES